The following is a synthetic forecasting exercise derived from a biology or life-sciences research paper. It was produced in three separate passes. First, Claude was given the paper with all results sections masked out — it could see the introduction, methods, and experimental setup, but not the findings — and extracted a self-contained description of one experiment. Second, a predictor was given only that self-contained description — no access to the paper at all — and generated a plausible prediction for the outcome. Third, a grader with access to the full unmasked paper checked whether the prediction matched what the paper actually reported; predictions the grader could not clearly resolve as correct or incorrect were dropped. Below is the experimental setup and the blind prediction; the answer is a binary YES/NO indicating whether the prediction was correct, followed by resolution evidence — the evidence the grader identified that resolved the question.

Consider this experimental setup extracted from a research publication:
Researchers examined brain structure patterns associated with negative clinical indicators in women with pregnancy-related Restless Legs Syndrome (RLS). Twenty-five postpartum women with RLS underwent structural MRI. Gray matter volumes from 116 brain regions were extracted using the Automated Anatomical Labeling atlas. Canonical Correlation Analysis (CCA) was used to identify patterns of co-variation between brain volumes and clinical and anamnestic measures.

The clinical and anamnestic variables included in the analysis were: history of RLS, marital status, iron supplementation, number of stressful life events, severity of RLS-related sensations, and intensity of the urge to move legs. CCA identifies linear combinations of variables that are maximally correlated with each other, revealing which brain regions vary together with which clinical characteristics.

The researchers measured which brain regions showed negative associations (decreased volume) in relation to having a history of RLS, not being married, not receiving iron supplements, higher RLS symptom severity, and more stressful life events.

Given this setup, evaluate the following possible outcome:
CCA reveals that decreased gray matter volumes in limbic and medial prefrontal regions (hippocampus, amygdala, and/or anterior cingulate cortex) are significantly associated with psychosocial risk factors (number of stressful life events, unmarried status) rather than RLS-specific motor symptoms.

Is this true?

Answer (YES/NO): NO